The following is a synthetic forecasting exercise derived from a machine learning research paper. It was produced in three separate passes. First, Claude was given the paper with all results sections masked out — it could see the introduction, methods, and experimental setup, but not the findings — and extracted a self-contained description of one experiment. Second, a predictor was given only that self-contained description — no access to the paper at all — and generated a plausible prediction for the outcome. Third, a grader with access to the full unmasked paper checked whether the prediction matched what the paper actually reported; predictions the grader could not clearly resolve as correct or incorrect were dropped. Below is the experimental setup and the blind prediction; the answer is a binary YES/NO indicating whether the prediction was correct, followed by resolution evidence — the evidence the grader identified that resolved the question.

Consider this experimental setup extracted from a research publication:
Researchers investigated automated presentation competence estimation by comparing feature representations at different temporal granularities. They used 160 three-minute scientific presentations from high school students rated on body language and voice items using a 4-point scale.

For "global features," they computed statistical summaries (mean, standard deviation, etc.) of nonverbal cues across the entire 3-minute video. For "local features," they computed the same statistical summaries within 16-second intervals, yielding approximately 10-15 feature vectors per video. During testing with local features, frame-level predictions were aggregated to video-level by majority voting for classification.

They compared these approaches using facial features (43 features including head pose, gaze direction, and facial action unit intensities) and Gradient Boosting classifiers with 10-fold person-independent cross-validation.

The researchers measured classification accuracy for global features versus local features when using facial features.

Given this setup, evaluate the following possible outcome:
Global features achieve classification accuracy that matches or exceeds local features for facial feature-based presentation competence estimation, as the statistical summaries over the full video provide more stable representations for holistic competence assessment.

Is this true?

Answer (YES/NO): NO